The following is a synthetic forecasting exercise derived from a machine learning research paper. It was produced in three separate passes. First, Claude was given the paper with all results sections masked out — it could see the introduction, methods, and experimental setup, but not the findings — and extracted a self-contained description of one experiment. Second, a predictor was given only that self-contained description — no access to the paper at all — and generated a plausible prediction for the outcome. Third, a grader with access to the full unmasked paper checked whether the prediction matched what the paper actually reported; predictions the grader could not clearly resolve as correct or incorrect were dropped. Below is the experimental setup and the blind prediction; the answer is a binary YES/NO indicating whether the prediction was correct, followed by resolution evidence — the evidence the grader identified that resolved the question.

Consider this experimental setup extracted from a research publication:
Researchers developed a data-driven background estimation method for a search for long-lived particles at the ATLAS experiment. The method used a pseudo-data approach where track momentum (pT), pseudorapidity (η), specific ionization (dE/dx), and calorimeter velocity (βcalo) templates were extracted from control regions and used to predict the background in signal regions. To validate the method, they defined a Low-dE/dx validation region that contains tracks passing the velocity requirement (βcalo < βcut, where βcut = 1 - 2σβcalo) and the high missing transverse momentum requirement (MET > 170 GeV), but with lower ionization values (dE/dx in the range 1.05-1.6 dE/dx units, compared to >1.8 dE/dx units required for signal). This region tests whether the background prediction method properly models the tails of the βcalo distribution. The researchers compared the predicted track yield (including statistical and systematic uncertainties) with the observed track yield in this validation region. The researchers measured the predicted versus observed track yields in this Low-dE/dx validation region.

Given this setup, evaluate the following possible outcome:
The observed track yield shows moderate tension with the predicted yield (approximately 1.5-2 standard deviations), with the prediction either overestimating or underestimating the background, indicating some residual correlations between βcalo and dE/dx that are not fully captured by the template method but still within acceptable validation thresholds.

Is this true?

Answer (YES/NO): NO